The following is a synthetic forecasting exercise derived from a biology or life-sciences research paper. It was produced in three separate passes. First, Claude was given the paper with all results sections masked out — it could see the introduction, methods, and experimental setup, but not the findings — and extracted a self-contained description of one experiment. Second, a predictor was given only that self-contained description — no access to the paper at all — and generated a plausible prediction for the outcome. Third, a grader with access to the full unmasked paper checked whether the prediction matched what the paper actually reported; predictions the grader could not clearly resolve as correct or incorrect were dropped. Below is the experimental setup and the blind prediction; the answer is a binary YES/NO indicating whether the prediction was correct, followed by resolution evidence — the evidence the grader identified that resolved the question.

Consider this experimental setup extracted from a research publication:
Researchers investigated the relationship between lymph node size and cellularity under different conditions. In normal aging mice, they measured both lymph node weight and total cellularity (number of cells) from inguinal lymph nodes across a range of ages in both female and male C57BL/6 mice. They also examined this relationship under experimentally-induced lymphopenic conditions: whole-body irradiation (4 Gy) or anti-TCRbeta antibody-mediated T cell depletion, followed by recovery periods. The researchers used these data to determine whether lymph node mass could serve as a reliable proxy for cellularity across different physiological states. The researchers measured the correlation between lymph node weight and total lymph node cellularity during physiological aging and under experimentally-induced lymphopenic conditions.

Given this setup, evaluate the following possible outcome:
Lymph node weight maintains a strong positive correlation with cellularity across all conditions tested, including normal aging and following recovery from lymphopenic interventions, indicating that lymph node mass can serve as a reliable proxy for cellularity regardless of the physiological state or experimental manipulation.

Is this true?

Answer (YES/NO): YES